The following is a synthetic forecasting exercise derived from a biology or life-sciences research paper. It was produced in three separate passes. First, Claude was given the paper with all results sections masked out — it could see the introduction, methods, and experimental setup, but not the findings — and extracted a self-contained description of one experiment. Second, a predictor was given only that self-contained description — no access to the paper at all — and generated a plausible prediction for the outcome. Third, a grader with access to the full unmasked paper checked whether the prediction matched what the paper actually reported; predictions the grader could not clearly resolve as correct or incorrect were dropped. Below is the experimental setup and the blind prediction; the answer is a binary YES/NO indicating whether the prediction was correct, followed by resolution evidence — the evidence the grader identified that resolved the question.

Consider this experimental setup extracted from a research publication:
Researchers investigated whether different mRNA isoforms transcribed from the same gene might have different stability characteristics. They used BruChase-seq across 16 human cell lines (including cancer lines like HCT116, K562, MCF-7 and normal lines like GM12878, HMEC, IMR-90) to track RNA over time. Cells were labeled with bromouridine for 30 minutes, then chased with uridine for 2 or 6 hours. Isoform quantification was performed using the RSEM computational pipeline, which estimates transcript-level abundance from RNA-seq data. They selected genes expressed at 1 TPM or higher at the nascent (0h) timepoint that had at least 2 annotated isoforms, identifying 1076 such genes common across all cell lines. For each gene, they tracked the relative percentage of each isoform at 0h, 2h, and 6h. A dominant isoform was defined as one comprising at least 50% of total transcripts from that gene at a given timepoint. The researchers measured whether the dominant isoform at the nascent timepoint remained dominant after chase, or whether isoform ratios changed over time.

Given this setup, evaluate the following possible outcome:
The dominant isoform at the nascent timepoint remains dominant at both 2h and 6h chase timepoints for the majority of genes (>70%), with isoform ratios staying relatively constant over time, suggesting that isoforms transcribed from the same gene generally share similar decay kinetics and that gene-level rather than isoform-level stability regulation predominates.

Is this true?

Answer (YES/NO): NO